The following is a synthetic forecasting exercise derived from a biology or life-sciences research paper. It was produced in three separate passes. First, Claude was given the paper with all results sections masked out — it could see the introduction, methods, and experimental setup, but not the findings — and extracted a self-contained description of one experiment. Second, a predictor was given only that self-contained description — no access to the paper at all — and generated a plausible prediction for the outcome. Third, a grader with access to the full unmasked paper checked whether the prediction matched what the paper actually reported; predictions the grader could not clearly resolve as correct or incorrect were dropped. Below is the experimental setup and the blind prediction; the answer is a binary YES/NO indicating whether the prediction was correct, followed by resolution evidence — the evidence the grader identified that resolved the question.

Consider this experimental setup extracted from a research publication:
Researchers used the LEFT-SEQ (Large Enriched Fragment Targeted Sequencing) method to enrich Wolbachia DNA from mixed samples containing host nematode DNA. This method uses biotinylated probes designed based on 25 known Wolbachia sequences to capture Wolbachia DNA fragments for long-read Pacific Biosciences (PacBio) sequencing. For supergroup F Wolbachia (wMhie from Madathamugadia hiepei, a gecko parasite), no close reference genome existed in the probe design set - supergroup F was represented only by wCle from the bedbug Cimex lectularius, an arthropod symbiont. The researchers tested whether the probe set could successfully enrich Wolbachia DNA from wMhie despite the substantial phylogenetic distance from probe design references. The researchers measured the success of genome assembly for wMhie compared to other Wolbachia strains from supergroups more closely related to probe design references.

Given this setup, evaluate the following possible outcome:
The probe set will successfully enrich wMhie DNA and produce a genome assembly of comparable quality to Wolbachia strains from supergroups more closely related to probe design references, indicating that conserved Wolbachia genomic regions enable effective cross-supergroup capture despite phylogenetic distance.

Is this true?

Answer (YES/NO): NO